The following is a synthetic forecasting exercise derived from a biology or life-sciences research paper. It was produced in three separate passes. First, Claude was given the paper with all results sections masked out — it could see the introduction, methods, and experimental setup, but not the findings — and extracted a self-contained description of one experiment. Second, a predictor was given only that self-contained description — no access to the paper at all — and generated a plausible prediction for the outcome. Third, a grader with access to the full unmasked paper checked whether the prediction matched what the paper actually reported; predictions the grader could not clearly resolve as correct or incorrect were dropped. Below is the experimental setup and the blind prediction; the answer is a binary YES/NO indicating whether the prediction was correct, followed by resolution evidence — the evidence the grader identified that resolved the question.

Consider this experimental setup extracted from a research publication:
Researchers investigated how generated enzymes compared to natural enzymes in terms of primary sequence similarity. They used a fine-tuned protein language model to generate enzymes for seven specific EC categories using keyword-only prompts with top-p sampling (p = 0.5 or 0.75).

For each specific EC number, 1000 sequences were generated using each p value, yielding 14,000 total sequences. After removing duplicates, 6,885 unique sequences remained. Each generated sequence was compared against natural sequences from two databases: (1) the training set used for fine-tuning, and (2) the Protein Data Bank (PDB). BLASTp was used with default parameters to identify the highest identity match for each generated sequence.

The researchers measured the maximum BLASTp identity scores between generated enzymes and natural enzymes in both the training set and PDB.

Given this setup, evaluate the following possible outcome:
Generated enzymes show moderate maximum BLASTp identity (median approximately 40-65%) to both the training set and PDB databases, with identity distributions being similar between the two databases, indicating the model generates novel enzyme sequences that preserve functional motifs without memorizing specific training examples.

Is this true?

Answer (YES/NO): NO